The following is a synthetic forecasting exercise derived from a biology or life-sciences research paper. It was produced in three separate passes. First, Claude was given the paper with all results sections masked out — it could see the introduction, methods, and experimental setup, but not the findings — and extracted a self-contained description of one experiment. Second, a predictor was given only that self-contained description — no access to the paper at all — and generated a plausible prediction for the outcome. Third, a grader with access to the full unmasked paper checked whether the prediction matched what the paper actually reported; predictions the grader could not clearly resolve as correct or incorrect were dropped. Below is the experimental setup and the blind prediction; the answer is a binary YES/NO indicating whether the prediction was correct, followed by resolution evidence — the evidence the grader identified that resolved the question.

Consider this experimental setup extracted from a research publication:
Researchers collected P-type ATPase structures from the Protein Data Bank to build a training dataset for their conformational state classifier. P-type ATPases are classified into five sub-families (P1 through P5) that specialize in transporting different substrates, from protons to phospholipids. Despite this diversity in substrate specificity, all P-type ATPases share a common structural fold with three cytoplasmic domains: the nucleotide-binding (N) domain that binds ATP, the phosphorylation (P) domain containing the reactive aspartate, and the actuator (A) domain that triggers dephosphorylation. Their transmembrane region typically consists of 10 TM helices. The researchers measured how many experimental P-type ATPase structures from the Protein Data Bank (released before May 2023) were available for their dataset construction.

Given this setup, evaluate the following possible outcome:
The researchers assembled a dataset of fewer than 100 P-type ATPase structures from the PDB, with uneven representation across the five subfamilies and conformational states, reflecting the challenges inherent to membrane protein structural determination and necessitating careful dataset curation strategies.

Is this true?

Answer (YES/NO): NO